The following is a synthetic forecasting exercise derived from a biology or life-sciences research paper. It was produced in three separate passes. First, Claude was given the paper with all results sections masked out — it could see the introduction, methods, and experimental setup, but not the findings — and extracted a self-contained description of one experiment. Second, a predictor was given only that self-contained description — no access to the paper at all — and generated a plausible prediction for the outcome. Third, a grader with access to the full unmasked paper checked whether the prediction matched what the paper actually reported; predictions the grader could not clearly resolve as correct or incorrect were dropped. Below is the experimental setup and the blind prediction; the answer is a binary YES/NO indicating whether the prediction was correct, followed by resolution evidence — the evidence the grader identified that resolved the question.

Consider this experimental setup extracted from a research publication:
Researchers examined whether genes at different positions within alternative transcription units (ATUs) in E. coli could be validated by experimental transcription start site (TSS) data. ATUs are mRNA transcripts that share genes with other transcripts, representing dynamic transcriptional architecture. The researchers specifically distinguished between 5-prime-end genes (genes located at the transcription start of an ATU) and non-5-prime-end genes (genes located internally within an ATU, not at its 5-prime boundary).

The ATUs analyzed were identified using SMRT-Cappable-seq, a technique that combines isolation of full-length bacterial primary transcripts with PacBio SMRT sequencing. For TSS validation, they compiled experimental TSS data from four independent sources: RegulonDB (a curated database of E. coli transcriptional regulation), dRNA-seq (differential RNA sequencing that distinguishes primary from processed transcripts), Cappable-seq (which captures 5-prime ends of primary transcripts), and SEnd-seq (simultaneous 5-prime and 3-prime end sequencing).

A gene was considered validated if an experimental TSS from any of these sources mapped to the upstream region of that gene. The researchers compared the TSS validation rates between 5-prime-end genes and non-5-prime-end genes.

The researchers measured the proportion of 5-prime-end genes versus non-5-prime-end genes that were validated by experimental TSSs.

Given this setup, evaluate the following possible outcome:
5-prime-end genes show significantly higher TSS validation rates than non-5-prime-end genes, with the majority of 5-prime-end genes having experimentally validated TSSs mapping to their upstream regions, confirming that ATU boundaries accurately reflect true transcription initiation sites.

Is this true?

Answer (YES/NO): NO